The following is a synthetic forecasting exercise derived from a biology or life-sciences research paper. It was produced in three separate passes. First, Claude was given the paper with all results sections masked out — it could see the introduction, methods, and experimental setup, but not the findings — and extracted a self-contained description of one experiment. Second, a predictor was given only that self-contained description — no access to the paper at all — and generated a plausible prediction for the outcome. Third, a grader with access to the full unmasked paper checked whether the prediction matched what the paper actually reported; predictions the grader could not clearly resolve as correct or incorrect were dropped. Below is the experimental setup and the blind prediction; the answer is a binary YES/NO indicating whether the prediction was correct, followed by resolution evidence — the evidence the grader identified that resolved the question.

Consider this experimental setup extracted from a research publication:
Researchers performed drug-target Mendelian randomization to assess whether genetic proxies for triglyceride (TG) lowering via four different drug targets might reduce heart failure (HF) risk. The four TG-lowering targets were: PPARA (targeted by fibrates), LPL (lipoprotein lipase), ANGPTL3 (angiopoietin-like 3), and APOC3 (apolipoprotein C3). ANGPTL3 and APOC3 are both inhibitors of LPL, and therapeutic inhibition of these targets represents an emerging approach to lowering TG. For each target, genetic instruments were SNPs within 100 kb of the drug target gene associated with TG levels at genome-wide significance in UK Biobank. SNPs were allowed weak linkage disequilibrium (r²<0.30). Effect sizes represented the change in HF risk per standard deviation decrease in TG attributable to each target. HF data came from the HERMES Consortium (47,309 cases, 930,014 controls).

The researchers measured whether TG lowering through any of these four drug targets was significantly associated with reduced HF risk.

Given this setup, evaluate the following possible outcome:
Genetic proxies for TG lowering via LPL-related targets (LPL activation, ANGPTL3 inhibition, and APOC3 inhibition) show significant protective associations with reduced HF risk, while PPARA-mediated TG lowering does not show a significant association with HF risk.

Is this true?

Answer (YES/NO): NO